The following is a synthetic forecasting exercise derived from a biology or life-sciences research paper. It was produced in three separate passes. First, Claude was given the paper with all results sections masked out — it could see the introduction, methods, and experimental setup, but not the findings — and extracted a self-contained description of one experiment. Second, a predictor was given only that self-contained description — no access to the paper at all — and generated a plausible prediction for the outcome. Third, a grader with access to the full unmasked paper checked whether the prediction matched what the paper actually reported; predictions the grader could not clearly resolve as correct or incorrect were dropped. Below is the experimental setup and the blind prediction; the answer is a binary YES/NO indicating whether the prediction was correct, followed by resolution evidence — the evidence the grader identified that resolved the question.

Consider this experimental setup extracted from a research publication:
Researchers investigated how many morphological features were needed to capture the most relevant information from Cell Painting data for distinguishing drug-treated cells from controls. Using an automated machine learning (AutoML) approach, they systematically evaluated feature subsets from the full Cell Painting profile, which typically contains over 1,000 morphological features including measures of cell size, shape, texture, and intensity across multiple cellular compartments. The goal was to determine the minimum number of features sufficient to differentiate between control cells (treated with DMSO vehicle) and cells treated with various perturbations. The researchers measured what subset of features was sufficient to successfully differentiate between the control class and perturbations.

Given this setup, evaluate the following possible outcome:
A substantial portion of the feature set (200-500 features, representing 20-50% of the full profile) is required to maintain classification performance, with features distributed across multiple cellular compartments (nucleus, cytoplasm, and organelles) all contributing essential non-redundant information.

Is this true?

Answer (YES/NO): NO